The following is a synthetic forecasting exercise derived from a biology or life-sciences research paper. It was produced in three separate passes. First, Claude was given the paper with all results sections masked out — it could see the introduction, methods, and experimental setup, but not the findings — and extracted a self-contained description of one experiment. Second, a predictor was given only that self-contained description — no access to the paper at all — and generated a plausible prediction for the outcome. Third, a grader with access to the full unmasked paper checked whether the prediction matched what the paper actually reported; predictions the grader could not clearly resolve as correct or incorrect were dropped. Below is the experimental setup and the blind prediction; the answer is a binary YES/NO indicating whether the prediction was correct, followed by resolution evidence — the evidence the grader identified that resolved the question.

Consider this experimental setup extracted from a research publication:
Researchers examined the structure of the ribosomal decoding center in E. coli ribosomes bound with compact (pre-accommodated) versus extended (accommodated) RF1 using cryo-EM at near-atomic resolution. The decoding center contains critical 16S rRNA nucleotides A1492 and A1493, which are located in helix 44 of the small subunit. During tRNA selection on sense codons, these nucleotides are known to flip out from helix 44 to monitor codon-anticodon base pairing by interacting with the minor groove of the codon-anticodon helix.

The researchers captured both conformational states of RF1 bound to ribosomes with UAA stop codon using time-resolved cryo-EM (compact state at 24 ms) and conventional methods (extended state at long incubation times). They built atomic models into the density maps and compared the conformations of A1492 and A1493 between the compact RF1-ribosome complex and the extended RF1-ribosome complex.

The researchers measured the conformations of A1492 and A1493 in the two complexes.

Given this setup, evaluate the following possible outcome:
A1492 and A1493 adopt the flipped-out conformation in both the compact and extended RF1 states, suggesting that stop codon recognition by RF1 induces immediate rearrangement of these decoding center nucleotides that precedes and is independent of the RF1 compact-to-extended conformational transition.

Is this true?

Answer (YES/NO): NO